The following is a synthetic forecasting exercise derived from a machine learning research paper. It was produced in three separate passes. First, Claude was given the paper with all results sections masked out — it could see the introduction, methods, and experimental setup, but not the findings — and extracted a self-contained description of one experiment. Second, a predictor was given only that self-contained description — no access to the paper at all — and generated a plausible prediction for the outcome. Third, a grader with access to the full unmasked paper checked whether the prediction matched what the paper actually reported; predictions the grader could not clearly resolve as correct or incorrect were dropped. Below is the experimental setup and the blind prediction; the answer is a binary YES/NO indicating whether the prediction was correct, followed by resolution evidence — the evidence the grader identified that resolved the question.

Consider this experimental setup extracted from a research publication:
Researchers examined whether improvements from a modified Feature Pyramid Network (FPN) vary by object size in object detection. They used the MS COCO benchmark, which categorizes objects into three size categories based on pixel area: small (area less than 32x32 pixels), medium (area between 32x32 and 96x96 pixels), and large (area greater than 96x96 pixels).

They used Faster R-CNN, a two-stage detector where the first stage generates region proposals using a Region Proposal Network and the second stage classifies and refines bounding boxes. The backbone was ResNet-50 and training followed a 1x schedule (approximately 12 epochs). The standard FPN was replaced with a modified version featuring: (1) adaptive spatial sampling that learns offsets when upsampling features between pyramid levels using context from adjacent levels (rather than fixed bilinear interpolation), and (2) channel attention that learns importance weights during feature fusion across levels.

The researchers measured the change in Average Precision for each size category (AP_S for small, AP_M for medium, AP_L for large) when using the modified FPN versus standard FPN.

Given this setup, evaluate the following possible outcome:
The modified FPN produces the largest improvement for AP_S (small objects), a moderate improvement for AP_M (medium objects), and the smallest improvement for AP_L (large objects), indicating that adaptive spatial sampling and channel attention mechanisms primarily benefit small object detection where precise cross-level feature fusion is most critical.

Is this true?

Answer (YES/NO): YES